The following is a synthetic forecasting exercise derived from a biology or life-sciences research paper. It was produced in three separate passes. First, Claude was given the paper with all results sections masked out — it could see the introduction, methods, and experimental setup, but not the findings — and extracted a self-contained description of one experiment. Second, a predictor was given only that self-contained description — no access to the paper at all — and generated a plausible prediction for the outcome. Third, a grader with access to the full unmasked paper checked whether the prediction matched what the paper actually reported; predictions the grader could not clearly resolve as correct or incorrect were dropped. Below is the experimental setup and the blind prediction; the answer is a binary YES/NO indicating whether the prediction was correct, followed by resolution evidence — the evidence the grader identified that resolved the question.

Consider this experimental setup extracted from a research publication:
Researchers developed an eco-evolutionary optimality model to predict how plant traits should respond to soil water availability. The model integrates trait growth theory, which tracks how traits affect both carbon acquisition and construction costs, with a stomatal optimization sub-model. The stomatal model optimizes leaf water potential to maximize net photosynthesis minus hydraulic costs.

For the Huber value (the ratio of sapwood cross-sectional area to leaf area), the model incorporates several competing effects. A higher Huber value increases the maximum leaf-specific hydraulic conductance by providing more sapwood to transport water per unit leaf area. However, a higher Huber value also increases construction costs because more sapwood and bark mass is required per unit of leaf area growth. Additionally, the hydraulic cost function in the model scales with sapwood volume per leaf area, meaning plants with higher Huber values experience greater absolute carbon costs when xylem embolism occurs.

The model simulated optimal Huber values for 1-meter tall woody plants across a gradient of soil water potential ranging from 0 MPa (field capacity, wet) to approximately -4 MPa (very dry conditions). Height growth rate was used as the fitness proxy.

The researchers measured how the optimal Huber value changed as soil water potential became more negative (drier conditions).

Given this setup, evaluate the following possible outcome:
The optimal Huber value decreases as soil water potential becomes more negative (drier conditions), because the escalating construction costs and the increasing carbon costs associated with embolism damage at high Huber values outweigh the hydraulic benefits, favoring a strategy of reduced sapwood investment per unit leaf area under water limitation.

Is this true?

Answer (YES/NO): NO